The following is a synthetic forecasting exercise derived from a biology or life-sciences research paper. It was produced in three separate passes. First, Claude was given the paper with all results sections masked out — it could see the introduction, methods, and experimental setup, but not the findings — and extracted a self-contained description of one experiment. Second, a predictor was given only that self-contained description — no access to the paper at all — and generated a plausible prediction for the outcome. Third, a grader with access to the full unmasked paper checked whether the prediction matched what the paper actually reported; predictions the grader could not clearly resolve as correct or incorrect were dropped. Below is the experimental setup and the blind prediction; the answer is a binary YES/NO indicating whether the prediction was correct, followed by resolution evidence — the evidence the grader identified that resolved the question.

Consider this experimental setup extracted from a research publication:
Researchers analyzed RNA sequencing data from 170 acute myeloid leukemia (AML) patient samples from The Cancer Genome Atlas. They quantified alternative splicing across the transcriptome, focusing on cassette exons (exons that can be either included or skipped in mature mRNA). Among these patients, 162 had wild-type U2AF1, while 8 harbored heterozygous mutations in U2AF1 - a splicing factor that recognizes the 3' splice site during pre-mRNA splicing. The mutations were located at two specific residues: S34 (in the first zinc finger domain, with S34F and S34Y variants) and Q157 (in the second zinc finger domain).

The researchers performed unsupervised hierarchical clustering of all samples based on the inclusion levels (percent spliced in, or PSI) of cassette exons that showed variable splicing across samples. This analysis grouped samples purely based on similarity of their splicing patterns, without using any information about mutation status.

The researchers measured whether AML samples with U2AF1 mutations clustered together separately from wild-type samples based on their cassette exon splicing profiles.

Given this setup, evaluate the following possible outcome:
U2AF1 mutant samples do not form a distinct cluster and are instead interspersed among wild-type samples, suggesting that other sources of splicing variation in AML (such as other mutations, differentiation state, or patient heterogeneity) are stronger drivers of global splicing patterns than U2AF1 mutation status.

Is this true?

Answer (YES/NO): NO